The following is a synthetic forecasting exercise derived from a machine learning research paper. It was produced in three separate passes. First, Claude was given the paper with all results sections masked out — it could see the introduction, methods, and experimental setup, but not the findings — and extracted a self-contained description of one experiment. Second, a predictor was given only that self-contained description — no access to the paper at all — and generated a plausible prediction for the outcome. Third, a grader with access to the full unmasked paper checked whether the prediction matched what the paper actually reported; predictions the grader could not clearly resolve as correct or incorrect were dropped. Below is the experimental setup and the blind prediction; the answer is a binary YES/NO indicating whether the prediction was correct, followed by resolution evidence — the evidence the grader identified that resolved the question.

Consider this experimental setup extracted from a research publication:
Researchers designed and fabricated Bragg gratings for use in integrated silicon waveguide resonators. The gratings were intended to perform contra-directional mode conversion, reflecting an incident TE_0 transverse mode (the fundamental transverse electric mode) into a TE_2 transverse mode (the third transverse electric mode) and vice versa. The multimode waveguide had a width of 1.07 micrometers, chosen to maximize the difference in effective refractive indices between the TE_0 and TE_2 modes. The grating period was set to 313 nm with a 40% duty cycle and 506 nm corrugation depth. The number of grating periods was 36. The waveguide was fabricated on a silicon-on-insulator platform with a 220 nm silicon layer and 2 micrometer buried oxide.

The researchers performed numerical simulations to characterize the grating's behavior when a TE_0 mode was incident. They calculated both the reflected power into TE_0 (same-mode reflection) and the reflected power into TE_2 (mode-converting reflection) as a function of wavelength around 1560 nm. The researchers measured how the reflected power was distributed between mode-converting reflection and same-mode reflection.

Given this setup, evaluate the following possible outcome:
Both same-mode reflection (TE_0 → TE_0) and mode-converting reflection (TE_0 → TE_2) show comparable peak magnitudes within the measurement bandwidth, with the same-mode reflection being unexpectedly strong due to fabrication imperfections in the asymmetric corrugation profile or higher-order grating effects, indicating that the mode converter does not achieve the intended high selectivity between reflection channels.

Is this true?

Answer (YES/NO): NO